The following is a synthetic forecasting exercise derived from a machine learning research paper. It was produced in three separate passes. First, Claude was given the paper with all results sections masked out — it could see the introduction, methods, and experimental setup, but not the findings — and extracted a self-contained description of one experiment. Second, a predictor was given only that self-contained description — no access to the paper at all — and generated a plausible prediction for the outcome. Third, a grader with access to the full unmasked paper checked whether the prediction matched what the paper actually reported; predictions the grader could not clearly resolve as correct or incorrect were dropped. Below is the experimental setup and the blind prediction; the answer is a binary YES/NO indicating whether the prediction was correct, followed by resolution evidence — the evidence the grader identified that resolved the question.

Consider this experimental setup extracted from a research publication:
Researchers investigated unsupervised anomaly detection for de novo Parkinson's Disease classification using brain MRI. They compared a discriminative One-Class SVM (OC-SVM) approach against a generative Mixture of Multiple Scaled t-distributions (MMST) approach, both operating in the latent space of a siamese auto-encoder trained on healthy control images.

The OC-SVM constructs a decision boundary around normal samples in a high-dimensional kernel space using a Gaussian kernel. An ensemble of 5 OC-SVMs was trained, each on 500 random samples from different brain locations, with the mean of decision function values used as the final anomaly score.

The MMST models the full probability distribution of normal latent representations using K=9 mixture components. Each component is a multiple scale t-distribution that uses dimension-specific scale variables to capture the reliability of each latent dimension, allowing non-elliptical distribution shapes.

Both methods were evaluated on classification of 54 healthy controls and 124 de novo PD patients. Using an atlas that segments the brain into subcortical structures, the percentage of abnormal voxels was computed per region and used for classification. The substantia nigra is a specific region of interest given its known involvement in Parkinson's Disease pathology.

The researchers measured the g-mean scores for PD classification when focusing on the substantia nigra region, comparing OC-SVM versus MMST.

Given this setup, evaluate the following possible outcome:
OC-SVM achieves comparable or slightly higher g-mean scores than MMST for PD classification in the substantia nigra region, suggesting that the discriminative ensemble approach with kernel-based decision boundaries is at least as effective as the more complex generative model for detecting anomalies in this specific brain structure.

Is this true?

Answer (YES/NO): NO